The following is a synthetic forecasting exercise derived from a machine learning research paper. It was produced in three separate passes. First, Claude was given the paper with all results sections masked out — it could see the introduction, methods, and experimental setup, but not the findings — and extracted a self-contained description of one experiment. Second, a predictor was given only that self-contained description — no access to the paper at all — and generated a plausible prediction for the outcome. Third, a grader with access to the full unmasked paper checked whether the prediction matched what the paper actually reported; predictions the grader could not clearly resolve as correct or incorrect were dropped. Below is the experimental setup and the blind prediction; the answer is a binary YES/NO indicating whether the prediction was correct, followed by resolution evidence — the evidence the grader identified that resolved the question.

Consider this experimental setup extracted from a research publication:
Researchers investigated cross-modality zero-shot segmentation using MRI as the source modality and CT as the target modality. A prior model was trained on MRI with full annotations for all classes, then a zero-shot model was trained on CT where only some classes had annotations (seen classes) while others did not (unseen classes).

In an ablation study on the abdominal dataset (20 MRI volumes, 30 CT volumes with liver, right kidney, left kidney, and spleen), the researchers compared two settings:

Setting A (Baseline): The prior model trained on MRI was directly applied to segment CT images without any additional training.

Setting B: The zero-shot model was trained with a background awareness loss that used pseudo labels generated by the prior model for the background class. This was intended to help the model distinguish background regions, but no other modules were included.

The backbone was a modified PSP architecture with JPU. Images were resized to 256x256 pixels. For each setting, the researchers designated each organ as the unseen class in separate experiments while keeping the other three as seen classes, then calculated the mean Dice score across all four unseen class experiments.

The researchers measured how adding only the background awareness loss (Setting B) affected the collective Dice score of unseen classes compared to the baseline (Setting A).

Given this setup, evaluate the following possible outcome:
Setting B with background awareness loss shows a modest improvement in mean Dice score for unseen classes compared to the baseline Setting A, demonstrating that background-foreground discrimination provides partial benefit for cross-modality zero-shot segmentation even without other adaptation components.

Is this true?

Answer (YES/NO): NO